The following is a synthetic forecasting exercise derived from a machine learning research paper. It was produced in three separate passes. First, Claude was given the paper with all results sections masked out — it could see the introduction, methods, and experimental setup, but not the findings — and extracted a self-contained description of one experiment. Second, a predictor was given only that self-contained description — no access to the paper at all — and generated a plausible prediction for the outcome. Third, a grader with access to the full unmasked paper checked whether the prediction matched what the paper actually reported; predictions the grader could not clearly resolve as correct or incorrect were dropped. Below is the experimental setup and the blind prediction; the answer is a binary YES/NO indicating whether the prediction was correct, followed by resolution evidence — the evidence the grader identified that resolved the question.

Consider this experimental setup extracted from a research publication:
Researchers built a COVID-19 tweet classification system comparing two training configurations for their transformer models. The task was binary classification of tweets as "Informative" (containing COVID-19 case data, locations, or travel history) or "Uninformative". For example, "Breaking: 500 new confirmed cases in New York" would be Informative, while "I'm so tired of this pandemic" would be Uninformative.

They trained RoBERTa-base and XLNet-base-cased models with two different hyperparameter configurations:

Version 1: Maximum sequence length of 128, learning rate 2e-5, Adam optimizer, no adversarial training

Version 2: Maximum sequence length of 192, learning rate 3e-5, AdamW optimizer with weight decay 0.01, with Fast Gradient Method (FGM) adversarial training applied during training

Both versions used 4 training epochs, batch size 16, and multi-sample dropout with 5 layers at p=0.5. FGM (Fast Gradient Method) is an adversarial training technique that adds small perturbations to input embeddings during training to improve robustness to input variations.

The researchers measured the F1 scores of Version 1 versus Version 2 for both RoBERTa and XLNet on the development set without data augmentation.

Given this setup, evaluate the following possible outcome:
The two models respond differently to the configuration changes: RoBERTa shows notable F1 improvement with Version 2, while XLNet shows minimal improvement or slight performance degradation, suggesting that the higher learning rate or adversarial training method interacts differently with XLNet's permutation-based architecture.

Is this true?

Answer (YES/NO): NO